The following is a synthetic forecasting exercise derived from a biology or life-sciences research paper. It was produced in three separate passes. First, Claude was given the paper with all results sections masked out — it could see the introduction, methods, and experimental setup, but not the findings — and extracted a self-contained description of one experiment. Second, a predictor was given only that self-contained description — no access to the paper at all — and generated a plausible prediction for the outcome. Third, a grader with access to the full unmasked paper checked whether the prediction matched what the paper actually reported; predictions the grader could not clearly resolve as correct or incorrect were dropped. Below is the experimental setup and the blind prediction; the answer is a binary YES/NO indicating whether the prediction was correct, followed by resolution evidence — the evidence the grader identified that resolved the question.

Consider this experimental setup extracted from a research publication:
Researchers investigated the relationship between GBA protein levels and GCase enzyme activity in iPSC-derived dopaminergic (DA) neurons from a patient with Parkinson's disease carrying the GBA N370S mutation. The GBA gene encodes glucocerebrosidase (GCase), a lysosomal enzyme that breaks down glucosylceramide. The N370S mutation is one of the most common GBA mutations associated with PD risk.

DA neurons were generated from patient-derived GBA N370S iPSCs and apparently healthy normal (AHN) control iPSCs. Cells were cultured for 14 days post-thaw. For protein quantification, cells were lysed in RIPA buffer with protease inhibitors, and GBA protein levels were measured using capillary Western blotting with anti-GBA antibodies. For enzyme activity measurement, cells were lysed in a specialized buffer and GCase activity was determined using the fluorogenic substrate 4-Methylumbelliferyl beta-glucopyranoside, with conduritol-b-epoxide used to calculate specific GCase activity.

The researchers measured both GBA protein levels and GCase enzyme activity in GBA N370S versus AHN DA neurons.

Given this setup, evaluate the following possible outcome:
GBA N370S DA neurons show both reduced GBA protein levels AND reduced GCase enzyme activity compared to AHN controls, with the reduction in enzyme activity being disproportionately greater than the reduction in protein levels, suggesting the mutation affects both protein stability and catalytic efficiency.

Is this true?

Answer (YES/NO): NO